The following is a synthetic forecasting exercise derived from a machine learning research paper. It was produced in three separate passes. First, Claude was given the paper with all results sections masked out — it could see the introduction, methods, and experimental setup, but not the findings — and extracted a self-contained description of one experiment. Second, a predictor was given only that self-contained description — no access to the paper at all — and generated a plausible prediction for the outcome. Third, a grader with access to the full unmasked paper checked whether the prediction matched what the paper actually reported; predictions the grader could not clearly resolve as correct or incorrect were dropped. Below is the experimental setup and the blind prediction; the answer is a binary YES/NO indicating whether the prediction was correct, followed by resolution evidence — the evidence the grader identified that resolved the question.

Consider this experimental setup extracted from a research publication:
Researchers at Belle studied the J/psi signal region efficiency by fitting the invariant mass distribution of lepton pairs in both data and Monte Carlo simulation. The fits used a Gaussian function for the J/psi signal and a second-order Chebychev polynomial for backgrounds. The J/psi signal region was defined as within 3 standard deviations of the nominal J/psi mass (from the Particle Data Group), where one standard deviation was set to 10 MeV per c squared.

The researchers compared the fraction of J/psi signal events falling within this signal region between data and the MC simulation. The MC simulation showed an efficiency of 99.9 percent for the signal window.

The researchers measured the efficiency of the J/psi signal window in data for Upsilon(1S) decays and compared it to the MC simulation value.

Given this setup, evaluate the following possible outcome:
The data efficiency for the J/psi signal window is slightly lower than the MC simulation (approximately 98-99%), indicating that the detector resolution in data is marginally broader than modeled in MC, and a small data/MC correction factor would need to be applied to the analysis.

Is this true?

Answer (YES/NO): NO